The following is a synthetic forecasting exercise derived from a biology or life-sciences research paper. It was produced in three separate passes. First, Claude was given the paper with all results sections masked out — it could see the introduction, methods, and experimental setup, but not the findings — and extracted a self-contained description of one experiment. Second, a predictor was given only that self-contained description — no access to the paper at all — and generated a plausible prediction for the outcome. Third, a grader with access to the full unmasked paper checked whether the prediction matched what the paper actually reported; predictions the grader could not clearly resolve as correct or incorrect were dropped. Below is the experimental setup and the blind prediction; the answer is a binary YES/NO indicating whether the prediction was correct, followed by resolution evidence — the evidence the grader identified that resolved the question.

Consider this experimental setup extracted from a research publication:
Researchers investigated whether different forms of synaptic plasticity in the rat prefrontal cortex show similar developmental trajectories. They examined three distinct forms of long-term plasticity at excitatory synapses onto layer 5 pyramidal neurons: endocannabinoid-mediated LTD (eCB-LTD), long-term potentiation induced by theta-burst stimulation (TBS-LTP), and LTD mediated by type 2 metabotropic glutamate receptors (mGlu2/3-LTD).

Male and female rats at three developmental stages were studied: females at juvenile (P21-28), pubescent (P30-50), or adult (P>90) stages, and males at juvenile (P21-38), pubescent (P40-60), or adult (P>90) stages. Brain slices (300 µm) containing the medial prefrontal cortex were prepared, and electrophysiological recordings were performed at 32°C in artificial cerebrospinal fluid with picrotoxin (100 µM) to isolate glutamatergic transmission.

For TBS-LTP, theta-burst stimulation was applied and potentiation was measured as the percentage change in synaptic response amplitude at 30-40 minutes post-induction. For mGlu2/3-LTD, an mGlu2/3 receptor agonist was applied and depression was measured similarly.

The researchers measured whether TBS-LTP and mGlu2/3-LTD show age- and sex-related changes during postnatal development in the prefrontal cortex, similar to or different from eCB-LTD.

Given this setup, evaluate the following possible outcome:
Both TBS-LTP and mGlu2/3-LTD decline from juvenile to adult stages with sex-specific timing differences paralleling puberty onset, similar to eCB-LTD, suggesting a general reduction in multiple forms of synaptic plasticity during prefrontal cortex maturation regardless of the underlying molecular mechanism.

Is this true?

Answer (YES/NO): NO